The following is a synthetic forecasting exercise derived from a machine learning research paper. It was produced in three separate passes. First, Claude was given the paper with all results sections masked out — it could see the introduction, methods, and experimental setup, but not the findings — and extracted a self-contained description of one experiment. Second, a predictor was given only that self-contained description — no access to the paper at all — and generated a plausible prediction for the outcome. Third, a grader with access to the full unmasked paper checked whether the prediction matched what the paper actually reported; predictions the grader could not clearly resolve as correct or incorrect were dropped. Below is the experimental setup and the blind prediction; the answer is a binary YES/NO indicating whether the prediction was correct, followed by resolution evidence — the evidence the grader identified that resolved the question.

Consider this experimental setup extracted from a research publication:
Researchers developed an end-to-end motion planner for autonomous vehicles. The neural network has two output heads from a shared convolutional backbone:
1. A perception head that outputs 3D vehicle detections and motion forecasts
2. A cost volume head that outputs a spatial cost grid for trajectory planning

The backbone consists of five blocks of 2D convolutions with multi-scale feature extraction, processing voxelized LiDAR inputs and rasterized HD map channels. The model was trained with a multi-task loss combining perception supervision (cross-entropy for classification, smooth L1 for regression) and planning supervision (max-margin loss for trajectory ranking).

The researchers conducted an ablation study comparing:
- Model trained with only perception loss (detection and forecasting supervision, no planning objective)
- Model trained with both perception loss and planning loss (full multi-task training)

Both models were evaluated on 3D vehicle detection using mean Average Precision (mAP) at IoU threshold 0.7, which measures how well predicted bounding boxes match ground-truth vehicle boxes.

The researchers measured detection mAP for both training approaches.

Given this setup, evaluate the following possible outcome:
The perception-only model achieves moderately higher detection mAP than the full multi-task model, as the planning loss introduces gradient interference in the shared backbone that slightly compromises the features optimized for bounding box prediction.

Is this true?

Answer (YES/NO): NO